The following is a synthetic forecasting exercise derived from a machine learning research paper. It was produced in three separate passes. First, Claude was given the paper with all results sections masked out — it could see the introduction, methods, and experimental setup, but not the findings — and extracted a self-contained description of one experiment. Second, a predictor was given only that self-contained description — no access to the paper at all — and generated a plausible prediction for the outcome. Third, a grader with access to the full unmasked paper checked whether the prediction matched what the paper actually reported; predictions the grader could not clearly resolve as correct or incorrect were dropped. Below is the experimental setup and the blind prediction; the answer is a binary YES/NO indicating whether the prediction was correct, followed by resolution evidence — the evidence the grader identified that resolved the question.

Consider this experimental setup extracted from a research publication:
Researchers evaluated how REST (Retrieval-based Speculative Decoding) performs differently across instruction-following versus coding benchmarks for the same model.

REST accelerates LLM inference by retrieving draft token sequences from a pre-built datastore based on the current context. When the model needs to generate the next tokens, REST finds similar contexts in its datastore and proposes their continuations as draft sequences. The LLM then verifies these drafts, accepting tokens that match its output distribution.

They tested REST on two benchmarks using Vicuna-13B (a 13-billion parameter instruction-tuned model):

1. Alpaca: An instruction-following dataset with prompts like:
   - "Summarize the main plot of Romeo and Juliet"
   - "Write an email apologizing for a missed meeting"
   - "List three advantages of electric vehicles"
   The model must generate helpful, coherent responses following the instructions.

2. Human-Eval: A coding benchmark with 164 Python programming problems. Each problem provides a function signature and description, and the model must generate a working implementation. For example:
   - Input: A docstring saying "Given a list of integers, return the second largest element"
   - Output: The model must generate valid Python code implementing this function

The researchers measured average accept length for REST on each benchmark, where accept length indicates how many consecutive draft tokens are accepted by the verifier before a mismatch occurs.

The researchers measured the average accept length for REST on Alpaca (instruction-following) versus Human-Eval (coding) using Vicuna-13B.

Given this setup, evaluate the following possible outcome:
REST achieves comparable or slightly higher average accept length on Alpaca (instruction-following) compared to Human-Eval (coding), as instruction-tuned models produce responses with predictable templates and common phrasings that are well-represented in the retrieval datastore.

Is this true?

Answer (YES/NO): NO